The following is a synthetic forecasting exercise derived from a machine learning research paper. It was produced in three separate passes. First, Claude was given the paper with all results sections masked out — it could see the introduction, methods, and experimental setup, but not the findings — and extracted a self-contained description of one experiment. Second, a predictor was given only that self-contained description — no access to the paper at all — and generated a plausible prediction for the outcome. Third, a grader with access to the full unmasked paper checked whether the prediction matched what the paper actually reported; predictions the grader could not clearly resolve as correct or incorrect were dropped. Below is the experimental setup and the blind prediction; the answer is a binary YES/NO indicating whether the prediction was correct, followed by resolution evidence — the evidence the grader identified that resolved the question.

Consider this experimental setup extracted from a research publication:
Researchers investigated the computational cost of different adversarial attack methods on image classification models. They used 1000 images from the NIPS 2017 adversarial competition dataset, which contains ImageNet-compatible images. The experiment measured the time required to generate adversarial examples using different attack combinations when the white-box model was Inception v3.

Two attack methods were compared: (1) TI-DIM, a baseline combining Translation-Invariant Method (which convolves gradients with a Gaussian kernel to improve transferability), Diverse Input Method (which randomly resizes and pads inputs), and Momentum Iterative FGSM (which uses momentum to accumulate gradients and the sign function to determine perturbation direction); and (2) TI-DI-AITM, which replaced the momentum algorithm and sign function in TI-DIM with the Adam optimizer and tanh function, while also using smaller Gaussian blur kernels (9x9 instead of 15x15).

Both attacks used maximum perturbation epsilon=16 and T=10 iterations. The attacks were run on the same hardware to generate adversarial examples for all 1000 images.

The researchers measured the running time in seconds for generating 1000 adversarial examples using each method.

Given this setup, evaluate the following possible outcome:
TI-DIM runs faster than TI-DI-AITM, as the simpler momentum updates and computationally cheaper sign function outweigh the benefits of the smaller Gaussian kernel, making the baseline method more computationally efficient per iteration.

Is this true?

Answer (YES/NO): NO